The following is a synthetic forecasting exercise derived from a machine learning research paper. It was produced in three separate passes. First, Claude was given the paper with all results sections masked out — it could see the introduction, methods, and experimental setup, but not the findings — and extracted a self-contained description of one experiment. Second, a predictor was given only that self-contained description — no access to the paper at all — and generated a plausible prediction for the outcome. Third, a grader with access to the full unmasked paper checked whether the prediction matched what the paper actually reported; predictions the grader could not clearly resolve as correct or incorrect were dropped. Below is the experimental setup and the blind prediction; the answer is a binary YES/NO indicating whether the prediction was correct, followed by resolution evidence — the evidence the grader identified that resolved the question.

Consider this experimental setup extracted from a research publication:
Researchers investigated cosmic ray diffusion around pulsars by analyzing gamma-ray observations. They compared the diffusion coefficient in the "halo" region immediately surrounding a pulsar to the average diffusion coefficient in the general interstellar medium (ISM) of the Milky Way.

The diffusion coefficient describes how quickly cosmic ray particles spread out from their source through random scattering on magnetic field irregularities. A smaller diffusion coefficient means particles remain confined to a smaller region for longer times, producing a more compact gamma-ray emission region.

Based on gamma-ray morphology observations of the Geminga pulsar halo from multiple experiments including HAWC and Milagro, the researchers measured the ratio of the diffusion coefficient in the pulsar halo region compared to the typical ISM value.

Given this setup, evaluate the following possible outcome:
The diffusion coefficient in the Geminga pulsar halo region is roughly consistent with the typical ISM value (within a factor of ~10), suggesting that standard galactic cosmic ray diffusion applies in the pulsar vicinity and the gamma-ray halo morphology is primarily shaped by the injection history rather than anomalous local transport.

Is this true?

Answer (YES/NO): NO